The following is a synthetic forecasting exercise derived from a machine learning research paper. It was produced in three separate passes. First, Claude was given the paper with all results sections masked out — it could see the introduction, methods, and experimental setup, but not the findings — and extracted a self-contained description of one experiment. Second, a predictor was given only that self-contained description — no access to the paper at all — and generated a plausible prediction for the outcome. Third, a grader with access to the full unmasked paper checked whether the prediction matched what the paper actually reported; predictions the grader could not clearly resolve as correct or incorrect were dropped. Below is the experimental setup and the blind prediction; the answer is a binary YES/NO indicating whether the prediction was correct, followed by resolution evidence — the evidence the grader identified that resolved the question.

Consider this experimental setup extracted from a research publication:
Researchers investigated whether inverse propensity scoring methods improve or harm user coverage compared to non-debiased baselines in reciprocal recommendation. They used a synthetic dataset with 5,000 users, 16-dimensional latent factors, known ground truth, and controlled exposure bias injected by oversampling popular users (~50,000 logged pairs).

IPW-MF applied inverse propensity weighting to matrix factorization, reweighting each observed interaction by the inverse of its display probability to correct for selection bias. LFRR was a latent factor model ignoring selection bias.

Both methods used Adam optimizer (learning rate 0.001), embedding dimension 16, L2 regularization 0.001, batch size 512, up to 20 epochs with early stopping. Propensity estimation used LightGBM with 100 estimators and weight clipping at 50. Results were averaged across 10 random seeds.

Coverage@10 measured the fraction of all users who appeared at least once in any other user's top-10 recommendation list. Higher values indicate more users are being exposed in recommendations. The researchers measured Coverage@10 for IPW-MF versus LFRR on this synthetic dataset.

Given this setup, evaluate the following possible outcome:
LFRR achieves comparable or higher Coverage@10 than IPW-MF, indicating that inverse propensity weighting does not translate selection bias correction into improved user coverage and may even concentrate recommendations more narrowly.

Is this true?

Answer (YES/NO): YES